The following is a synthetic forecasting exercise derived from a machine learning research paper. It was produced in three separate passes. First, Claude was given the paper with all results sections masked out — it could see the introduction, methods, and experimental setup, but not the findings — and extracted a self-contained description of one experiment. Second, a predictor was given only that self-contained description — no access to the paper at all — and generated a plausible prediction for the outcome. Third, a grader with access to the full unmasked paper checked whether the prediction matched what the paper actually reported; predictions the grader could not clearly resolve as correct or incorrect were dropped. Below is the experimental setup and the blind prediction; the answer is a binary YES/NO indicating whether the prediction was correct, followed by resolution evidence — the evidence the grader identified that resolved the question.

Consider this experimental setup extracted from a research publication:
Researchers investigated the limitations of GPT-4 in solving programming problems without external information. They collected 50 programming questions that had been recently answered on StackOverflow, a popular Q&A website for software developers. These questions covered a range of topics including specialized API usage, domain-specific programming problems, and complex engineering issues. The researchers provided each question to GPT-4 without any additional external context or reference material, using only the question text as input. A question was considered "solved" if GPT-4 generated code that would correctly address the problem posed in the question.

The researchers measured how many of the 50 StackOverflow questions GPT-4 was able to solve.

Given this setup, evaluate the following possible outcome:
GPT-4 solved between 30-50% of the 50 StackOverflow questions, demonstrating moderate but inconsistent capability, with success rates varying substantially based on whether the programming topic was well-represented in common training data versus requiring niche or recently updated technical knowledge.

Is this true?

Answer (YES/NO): YES